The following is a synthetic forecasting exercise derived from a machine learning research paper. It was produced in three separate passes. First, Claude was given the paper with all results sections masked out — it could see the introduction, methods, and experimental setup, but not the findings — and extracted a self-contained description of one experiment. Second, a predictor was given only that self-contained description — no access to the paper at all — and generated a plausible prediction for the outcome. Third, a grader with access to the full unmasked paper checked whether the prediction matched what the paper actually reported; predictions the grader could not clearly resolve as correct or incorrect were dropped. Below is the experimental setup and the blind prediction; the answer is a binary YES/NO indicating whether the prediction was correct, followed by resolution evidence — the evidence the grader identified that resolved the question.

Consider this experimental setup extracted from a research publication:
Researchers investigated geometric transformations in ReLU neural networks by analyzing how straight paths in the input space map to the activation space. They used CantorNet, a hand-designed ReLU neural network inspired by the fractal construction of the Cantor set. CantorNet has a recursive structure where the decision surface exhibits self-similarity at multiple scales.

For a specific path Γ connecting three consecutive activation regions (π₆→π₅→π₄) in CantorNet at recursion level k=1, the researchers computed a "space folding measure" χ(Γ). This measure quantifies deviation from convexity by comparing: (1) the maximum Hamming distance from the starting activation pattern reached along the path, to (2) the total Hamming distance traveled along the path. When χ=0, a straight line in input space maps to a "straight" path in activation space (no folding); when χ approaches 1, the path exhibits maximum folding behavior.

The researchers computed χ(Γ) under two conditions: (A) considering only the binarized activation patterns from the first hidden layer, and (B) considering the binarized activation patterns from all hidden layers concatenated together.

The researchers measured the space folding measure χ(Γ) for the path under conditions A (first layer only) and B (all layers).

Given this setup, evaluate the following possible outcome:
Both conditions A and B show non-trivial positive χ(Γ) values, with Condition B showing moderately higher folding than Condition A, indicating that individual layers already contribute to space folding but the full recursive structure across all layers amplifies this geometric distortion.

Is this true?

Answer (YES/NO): NO